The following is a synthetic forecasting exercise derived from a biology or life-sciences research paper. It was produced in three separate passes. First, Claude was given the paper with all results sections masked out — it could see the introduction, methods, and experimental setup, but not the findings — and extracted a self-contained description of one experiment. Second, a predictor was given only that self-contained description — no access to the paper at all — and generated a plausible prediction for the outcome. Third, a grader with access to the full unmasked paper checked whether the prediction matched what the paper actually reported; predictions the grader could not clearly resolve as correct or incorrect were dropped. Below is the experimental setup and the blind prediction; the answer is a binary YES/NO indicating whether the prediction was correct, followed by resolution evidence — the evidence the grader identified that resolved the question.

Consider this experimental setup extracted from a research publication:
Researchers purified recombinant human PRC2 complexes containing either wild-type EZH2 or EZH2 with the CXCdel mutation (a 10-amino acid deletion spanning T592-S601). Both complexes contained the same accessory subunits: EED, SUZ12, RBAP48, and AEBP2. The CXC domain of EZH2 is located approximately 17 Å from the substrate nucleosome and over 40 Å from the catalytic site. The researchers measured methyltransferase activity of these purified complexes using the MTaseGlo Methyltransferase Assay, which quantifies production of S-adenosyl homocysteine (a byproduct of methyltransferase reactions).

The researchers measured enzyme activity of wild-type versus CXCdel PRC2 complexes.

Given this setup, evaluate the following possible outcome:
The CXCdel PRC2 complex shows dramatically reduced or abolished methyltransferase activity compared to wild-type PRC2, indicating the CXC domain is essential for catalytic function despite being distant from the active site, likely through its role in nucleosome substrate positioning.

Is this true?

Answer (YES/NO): NO